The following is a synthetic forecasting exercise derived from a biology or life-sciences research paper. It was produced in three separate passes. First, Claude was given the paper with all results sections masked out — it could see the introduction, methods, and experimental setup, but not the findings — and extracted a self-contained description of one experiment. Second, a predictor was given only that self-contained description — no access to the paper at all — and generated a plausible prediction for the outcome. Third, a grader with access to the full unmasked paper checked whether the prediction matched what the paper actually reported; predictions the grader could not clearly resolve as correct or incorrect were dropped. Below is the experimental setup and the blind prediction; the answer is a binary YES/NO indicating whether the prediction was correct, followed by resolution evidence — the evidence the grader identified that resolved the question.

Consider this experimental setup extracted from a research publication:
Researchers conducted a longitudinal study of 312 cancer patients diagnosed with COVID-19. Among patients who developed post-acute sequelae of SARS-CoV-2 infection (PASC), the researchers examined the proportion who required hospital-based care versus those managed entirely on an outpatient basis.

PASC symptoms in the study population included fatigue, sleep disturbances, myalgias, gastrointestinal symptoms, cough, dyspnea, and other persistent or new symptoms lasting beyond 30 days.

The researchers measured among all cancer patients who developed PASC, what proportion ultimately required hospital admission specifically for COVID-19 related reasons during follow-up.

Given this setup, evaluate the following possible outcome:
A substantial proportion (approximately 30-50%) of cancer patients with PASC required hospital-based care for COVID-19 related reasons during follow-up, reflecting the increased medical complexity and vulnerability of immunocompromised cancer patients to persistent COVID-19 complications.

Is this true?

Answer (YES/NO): NO